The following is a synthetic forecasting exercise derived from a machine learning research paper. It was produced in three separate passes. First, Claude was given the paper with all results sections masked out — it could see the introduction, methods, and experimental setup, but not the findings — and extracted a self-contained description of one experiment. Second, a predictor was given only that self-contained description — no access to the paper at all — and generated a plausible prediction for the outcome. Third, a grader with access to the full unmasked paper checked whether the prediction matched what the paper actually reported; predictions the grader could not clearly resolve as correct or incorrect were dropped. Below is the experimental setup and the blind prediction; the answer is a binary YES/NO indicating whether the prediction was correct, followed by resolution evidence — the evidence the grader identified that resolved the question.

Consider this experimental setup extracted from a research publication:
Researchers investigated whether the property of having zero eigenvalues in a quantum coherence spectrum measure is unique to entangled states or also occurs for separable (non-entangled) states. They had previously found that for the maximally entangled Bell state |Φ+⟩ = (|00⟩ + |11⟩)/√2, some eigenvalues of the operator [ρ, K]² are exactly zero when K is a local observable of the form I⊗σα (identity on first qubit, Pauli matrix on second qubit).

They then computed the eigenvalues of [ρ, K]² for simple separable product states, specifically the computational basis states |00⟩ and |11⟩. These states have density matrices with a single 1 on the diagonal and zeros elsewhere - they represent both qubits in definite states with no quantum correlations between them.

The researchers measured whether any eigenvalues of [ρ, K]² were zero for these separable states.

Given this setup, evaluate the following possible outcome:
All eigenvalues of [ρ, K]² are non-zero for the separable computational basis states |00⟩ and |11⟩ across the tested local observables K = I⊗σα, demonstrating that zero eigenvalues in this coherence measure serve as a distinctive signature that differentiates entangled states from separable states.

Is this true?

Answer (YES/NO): NO